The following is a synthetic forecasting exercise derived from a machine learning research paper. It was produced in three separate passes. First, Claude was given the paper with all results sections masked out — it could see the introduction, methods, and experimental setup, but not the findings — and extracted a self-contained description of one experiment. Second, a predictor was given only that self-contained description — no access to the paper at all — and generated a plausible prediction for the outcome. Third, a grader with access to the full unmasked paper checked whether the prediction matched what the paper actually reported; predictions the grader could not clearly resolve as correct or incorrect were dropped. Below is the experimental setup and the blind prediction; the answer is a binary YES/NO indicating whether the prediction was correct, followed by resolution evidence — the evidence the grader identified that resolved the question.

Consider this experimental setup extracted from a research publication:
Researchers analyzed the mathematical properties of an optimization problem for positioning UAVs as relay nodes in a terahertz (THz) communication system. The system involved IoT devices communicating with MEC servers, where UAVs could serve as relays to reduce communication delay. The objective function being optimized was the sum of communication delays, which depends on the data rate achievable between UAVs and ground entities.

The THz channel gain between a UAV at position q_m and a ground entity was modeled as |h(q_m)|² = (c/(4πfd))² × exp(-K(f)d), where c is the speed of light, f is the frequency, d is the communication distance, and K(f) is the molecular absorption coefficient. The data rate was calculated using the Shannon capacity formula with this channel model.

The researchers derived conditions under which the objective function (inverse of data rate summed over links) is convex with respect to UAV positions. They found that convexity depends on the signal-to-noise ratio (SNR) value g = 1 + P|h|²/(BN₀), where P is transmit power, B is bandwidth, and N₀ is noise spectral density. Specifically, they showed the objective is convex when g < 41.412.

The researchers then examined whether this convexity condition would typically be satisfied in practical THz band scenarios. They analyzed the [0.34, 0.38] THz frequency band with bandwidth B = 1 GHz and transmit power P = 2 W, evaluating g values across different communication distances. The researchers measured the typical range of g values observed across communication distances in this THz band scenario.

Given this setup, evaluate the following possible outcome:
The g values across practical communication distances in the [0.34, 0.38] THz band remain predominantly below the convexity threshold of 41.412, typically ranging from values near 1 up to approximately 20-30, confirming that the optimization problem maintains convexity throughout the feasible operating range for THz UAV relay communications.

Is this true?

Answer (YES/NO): NO